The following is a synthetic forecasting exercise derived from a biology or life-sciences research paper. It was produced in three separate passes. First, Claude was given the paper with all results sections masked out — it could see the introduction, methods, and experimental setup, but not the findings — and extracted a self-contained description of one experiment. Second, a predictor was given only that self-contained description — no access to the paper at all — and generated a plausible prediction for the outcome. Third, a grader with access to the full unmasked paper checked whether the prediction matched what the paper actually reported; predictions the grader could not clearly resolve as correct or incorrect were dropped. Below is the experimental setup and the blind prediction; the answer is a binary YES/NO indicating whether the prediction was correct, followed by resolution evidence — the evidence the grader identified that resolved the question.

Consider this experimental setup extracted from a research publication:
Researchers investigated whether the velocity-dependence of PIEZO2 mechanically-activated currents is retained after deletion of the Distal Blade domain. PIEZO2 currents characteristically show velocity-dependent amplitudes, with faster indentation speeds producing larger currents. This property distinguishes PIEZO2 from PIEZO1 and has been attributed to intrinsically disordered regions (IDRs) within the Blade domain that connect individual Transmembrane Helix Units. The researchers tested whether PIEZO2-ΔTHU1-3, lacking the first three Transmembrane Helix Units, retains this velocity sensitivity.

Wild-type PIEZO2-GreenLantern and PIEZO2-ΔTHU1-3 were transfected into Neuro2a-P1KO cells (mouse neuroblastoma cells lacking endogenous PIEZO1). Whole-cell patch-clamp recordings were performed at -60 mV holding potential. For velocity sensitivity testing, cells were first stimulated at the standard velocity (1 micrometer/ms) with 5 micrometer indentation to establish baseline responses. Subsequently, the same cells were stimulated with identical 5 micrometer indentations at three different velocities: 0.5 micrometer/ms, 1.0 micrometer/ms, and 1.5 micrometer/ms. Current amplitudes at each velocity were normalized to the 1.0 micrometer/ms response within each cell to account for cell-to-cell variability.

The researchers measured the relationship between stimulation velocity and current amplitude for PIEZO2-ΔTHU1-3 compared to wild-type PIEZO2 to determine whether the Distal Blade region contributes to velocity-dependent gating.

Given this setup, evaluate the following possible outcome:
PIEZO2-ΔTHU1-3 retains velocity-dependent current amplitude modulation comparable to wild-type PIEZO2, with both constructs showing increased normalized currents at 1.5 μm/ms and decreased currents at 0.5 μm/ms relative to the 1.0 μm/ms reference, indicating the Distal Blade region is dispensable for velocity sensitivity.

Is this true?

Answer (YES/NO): YES